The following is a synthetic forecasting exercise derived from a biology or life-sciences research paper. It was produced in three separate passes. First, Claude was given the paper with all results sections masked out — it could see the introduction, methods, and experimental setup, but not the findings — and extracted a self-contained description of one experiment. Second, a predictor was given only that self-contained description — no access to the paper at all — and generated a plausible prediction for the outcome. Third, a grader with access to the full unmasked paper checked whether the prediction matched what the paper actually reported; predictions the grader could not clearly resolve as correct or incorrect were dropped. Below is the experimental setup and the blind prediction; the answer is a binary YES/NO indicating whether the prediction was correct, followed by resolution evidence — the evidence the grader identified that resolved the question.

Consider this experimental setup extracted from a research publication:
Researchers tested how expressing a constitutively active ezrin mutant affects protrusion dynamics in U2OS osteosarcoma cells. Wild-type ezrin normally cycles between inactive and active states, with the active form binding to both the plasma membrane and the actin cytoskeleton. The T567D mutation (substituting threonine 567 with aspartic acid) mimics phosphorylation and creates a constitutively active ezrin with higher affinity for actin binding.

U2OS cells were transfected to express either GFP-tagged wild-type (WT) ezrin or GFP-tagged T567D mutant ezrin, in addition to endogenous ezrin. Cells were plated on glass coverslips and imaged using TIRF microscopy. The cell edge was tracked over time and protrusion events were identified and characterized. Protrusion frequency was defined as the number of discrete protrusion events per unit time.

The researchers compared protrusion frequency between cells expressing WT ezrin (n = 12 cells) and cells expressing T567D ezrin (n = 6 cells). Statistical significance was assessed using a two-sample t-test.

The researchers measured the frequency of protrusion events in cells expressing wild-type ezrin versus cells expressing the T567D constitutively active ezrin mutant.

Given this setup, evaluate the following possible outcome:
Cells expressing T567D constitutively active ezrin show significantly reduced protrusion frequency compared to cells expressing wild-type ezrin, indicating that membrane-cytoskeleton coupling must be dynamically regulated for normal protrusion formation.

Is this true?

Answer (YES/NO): YES